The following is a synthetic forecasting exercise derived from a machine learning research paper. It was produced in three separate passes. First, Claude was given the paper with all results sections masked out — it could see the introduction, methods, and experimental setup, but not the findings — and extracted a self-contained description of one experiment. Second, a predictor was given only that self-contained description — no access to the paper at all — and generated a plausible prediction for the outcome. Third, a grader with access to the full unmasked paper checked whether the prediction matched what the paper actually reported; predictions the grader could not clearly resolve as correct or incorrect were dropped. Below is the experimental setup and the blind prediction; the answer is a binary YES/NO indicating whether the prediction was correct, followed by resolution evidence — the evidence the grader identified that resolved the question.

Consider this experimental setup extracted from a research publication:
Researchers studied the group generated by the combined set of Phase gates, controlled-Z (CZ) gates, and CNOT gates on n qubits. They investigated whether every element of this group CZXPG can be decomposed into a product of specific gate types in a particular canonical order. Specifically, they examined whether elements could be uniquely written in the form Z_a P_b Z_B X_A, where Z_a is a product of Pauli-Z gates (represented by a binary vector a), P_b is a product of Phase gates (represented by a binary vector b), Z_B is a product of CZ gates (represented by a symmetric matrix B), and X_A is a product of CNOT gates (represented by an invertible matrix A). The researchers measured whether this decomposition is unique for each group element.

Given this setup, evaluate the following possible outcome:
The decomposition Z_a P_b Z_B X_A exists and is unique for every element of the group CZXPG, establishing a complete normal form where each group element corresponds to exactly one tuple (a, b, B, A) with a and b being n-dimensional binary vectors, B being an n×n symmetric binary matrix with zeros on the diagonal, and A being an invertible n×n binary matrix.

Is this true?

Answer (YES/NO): YES